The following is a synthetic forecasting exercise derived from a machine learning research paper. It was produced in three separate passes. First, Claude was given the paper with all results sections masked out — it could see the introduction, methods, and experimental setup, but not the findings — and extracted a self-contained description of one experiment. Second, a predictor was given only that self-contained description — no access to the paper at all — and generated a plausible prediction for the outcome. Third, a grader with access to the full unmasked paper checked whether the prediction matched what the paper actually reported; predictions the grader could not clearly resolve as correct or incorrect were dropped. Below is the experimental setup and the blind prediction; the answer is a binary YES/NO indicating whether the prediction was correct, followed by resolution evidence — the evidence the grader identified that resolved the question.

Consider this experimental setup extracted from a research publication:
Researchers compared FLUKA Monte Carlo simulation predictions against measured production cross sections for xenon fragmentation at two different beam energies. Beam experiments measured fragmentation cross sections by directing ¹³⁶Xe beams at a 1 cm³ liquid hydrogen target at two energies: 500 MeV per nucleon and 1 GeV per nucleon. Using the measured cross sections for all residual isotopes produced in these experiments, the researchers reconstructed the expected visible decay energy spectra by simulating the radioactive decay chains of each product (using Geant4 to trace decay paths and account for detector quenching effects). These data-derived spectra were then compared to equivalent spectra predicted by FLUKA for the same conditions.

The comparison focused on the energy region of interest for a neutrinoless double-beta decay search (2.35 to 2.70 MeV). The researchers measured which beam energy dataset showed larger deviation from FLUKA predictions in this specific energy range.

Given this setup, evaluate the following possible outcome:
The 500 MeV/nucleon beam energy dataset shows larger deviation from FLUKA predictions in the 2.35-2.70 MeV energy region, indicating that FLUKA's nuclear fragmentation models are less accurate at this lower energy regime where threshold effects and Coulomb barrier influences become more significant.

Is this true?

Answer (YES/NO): YES